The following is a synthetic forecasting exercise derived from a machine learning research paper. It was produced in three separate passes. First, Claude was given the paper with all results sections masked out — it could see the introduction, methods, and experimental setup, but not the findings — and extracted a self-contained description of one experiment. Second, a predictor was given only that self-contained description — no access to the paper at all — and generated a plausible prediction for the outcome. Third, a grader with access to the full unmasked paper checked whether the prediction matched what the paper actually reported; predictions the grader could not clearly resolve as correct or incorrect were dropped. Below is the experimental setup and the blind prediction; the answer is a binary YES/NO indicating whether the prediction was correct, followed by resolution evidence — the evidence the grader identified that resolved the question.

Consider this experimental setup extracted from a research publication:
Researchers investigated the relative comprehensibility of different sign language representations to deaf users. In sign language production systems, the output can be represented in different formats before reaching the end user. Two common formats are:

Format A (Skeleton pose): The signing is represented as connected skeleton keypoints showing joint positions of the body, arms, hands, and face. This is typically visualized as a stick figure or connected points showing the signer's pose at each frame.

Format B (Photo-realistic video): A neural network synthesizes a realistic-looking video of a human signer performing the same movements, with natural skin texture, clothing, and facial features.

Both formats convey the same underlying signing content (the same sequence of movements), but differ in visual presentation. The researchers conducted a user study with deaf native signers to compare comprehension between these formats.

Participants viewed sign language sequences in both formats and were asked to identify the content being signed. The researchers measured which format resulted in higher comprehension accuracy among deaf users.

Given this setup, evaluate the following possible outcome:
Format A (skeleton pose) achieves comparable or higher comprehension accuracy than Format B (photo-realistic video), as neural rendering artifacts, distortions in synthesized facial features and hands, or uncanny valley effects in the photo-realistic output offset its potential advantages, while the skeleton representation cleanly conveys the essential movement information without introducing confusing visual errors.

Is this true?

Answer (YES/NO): NO